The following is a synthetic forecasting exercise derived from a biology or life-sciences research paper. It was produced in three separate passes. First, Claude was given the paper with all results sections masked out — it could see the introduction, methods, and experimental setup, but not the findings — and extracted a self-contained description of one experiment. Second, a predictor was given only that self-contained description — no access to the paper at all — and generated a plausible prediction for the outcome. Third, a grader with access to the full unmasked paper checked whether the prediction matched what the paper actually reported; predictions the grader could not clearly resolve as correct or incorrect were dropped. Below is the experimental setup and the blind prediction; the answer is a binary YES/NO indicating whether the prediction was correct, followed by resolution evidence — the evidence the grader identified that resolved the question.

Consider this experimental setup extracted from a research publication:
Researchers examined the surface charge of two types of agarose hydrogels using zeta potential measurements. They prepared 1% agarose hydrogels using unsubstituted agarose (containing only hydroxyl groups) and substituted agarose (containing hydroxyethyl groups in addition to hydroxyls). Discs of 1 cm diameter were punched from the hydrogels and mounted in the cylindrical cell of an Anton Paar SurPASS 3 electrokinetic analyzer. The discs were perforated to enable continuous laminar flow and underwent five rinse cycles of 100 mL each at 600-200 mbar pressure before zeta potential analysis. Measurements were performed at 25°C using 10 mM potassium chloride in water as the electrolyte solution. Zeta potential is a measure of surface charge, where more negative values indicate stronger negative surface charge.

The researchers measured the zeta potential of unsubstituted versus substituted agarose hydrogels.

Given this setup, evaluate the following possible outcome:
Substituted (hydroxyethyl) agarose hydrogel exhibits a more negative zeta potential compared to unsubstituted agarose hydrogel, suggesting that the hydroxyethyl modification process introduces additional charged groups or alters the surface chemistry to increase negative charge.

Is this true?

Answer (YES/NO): NO